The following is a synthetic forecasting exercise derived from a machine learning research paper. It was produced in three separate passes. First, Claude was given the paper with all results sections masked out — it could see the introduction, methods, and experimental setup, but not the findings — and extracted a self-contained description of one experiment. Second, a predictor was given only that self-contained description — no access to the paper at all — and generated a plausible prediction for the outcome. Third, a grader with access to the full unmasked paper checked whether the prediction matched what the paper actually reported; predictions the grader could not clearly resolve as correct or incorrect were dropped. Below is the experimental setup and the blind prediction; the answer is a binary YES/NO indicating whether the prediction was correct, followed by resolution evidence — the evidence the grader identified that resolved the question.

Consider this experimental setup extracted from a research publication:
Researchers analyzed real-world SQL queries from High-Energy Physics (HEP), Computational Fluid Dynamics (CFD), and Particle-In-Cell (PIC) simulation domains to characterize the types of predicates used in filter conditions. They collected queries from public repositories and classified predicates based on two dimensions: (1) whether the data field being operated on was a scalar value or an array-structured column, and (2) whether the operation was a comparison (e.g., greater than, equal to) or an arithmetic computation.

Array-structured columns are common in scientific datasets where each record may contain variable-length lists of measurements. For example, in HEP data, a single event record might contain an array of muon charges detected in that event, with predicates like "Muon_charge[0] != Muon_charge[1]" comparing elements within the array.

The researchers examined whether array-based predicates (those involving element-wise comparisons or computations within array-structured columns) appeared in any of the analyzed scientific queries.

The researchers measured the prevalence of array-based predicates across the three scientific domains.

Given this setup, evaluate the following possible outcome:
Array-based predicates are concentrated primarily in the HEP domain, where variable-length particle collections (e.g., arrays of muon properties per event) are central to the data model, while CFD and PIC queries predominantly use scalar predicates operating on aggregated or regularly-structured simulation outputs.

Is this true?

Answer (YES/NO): YES